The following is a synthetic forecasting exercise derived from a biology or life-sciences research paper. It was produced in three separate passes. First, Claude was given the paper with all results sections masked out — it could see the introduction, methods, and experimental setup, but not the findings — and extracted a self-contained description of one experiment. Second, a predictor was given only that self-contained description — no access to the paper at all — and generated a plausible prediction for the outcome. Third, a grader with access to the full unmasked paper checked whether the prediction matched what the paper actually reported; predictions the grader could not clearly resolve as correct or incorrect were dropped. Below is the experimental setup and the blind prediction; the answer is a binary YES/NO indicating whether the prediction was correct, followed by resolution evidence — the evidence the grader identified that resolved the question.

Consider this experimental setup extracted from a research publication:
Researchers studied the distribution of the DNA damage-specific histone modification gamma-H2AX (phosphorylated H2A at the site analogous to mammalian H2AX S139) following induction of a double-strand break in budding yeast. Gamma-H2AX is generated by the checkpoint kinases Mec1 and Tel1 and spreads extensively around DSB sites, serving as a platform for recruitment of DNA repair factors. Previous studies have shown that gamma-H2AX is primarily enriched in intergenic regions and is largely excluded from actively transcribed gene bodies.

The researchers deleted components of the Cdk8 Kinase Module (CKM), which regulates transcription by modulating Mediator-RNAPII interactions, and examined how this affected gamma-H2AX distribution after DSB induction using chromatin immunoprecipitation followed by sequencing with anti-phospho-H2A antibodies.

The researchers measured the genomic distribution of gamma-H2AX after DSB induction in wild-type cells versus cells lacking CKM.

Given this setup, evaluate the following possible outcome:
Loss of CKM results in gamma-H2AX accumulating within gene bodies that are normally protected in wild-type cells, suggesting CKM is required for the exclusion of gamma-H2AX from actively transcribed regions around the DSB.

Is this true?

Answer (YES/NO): YES